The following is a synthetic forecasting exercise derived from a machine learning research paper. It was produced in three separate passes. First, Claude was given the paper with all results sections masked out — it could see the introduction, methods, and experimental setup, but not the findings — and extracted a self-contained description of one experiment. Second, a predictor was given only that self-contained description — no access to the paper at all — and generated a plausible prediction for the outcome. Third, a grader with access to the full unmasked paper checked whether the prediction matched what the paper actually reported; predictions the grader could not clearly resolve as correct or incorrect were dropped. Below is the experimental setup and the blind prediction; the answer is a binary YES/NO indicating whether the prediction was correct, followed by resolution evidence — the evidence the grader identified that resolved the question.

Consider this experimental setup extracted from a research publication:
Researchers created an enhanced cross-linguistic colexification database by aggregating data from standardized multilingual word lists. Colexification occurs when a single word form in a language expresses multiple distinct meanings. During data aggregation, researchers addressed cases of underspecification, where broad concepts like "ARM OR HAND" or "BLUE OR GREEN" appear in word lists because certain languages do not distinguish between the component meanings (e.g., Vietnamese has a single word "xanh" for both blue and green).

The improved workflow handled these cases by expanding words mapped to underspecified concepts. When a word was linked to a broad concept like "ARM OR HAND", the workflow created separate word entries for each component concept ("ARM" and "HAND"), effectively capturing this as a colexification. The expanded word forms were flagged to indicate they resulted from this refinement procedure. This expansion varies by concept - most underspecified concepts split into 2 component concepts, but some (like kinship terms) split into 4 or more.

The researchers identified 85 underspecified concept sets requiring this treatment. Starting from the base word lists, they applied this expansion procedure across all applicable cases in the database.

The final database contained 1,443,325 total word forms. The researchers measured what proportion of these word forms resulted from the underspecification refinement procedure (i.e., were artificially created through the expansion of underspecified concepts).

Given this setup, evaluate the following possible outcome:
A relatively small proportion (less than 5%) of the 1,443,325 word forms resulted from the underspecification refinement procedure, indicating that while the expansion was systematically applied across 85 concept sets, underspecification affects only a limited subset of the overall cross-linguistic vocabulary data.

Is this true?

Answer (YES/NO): NO